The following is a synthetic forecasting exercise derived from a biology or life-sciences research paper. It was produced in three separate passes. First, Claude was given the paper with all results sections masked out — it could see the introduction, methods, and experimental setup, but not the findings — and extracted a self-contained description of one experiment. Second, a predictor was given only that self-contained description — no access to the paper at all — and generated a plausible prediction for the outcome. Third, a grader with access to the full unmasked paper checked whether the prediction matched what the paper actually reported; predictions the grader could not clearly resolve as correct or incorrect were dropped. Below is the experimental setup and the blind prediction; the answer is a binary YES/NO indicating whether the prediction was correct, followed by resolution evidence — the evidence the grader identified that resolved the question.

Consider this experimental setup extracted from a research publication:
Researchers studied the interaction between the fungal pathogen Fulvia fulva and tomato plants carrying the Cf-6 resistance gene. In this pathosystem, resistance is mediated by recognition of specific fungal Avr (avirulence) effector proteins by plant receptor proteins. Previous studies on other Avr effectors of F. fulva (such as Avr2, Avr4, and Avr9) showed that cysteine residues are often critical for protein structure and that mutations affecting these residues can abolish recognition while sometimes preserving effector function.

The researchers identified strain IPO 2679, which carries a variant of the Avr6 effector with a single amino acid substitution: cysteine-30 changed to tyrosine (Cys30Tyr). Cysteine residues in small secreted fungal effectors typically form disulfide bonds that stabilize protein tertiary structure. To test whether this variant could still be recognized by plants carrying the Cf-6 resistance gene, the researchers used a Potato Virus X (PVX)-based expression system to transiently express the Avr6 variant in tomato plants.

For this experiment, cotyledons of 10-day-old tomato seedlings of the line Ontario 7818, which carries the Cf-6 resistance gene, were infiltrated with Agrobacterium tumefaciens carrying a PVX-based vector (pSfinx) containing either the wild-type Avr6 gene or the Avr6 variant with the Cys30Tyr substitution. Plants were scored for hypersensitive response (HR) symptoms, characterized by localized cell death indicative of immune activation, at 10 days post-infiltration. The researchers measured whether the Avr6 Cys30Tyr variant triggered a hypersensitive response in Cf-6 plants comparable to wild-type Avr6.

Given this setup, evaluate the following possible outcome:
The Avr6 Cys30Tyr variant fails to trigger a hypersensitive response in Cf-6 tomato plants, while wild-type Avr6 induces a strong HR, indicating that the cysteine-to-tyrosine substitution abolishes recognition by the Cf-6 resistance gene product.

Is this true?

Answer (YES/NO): YES